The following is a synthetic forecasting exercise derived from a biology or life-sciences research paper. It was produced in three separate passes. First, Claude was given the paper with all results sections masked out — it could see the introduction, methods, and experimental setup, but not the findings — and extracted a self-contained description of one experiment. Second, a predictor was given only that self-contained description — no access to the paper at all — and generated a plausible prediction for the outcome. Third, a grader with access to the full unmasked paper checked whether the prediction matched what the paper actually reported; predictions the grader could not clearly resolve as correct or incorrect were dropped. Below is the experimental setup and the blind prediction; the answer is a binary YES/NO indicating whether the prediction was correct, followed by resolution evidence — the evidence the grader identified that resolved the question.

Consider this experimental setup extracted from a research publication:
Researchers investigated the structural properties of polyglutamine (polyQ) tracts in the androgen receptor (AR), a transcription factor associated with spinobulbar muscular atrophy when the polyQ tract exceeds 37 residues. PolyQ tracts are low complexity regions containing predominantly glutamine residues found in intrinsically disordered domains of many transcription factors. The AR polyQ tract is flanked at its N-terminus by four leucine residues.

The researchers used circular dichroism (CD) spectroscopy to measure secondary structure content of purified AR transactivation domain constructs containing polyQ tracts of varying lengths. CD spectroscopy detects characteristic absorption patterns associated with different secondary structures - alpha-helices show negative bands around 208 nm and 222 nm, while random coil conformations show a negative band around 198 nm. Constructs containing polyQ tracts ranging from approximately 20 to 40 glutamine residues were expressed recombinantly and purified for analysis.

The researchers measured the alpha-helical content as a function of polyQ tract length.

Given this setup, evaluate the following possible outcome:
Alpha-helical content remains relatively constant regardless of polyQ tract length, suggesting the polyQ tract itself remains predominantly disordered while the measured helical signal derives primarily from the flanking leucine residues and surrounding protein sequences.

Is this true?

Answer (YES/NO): NO